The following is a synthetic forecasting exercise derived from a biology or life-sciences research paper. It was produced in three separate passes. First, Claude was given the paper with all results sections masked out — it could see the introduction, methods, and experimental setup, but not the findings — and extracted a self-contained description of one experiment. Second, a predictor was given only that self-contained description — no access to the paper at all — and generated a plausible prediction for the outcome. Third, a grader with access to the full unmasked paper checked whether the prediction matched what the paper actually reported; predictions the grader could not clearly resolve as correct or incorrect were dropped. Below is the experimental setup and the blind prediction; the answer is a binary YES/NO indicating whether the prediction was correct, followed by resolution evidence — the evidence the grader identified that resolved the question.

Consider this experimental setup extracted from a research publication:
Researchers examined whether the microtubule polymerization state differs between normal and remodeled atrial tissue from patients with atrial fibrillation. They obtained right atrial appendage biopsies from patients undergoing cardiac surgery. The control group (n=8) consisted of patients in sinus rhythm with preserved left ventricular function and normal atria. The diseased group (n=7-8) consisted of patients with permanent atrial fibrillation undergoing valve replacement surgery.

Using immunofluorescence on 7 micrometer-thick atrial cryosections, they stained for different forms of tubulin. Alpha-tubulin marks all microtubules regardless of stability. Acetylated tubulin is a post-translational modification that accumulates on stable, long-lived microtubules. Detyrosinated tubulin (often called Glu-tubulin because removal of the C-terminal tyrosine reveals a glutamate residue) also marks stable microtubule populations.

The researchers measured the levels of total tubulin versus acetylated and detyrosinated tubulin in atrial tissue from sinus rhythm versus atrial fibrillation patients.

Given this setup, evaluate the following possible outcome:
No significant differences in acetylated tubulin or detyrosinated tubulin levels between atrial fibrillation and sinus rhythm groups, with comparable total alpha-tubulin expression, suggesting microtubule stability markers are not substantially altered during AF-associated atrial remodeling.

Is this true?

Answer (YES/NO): NO